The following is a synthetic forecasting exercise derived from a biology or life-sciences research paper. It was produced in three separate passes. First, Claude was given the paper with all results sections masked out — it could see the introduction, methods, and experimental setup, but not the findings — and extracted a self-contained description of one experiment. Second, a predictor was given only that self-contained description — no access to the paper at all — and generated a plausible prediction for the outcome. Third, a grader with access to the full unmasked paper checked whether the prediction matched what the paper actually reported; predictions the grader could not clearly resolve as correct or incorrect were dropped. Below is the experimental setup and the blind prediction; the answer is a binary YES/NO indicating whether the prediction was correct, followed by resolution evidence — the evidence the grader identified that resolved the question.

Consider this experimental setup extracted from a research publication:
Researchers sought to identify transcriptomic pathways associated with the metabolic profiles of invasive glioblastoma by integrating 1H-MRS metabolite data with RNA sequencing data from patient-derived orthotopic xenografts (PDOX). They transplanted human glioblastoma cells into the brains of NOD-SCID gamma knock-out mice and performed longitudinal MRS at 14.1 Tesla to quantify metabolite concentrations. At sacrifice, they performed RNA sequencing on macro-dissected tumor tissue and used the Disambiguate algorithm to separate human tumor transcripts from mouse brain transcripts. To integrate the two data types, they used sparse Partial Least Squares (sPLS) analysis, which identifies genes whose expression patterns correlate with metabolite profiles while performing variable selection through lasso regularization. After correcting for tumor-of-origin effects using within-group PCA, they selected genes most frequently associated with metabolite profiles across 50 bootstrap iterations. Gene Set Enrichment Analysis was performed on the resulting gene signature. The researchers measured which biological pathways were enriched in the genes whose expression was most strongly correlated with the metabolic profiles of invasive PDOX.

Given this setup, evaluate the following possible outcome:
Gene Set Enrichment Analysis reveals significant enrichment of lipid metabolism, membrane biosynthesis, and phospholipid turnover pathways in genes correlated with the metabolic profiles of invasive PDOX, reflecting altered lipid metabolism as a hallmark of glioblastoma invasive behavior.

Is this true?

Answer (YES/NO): NO